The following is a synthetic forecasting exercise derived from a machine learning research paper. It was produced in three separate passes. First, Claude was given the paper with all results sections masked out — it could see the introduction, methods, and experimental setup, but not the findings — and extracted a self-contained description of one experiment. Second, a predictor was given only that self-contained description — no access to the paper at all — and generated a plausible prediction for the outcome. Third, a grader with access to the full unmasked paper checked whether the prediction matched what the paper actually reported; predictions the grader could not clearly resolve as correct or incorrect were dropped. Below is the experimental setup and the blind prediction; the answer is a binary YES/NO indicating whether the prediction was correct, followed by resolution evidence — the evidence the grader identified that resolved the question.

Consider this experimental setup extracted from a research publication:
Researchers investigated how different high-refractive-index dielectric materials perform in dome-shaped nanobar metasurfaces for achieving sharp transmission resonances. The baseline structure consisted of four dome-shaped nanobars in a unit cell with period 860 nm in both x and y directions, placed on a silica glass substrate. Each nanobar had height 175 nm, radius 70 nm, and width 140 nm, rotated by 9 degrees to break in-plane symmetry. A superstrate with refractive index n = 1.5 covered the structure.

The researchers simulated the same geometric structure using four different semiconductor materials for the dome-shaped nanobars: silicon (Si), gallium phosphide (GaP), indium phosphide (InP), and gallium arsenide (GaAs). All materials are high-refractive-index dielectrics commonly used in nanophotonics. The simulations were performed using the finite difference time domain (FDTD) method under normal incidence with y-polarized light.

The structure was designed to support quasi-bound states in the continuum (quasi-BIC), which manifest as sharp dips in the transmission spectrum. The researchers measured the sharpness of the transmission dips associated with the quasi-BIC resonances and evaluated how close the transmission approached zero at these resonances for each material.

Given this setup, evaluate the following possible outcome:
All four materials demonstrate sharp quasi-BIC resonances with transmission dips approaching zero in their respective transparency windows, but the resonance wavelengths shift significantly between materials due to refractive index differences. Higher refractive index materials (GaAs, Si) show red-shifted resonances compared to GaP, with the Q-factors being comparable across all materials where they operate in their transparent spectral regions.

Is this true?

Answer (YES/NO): NO